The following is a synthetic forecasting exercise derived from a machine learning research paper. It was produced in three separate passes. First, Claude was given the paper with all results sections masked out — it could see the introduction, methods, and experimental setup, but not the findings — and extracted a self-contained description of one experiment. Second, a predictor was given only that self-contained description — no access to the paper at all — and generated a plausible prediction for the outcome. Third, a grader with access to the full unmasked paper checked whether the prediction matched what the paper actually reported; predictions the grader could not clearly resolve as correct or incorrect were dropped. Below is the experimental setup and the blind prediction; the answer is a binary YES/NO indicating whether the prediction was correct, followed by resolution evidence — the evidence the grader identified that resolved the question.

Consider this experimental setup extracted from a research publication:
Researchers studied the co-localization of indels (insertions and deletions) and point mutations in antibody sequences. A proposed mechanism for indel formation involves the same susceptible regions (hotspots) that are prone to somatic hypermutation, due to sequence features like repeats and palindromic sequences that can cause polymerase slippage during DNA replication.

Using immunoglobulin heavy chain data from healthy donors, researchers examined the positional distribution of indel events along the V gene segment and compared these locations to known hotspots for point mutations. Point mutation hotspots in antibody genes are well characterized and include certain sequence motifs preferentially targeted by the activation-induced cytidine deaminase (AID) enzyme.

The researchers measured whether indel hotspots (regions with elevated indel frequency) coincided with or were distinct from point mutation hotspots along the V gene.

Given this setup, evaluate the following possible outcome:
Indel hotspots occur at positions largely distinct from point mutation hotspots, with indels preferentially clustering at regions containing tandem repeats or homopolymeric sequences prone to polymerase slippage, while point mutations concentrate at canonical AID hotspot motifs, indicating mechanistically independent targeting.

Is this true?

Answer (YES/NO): NO